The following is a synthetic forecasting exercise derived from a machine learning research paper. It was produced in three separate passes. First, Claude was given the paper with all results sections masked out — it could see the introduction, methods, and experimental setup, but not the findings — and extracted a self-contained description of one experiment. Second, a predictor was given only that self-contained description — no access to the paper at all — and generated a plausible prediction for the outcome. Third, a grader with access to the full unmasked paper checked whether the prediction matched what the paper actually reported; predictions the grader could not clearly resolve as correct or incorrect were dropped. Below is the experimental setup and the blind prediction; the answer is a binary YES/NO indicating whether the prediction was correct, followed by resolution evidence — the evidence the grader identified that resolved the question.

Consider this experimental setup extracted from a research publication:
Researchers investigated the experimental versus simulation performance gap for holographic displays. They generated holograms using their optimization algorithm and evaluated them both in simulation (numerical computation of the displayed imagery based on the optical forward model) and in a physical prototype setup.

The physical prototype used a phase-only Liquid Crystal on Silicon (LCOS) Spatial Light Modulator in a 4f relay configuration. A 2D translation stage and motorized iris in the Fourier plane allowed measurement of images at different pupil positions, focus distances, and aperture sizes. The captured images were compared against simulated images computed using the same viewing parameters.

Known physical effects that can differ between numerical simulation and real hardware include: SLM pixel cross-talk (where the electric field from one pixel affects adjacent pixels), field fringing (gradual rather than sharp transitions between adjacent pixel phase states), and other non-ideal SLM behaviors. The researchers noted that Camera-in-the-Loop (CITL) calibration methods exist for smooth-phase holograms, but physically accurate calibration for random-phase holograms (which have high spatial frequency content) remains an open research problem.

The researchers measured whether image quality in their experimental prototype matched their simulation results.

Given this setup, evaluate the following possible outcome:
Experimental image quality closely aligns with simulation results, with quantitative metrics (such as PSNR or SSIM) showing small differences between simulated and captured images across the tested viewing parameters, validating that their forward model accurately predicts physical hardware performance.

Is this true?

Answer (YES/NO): NO